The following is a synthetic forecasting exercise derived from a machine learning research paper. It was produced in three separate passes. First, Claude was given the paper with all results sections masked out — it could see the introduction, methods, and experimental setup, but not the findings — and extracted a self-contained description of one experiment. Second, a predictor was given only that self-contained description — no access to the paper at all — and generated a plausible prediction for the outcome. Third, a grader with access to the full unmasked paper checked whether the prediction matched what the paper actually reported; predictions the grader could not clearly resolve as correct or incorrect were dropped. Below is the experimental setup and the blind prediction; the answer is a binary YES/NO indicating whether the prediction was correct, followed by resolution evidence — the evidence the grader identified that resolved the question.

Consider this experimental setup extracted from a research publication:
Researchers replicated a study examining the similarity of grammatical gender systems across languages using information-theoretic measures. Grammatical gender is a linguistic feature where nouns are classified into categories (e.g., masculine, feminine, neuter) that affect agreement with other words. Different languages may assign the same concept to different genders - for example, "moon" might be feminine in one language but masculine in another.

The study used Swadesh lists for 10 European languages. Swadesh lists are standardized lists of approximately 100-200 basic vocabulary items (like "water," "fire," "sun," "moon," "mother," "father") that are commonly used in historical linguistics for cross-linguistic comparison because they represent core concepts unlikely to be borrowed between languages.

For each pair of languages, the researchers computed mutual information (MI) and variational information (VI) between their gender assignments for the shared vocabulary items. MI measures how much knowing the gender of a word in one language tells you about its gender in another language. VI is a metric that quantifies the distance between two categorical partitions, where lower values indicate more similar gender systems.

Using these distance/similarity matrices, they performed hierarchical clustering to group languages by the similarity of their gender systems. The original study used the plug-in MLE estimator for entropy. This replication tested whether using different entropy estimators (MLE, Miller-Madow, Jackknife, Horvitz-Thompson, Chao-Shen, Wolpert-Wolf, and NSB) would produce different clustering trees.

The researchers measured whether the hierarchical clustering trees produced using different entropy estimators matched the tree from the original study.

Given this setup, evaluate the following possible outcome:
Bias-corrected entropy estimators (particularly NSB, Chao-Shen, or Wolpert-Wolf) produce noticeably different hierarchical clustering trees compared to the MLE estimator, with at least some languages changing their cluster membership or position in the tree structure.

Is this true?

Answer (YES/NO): NO